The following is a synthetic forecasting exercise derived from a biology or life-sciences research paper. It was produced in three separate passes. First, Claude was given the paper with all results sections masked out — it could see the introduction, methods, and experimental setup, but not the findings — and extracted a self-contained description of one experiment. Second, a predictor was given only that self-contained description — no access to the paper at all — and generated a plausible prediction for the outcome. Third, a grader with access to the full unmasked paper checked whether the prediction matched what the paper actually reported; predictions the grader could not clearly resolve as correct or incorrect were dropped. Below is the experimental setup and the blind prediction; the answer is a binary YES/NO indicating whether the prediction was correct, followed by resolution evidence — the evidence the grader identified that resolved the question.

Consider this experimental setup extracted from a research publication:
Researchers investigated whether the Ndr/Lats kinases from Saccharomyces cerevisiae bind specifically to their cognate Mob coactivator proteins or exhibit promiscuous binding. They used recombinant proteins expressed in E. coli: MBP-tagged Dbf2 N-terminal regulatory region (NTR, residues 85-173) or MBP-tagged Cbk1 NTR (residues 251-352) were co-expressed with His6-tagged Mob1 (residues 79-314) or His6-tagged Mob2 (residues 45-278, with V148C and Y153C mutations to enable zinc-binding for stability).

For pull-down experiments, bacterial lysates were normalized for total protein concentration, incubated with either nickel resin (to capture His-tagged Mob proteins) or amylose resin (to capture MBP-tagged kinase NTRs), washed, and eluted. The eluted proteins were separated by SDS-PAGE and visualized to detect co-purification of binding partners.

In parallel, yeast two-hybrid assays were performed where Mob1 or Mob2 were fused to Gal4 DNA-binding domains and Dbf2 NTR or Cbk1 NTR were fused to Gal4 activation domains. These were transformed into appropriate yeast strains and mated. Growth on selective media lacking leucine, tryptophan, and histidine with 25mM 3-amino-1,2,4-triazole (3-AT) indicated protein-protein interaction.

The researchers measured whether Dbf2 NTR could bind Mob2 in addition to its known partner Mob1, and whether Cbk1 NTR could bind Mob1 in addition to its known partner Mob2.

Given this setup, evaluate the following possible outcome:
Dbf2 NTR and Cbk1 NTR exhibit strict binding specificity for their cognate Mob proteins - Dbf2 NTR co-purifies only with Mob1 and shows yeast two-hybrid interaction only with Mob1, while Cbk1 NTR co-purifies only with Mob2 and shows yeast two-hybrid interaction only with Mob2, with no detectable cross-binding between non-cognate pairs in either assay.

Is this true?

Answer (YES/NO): NO